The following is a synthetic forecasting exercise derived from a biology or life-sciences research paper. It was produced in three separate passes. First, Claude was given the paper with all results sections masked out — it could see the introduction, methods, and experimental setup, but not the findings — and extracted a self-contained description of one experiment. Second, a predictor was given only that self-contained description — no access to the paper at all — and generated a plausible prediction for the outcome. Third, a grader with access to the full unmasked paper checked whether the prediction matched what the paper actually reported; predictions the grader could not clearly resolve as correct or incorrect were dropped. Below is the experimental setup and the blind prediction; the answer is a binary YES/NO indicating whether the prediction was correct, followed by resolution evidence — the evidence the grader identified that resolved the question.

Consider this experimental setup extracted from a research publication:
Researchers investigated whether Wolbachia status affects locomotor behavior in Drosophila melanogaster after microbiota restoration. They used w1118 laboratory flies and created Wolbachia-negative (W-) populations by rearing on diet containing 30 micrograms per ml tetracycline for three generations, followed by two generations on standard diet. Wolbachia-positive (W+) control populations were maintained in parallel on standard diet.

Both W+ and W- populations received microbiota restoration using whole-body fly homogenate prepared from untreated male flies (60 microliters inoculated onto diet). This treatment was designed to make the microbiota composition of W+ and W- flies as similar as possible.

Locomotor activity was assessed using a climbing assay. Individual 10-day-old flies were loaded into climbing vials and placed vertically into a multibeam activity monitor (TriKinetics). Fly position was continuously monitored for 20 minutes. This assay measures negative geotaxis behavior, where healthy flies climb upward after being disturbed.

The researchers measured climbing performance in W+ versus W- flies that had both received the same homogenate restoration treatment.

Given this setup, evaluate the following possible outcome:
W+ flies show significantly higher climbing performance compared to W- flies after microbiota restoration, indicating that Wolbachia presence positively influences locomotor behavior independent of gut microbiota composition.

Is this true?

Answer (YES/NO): NO